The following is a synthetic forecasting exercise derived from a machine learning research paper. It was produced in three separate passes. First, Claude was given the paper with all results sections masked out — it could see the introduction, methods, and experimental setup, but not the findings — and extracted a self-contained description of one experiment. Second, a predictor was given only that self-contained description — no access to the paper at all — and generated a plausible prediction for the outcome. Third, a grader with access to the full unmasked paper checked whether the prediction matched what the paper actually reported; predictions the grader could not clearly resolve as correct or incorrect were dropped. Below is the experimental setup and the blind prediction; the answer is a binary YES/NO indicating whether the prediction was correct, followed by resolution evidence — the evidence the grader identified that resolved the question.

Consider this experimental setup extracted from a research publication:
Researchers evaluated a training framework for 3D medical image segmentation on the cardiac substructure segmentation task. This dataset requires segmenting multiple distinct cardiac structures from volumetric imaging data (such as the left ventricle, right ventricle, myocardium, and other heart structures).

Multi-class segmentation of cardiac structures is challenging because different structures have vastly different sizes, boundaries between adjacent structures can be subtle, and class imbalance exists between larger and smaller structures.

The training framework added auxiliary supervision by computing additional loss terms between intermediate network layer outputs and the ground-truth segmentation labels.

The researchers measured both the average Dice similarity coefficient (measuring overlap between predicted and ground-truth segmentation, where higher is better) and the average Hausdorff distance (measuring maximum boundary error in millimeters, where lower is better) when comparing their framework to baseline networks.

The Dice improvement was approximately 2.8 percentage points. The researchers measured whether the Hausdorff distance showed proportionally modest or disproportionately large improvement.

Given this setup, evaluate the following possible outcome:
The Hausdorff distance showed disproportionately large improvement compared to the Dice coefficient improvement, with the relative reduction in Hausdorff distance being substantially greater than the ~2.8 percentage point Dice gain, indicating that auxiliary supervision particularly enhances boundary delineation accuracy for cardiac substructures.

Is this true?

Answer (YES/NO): YES